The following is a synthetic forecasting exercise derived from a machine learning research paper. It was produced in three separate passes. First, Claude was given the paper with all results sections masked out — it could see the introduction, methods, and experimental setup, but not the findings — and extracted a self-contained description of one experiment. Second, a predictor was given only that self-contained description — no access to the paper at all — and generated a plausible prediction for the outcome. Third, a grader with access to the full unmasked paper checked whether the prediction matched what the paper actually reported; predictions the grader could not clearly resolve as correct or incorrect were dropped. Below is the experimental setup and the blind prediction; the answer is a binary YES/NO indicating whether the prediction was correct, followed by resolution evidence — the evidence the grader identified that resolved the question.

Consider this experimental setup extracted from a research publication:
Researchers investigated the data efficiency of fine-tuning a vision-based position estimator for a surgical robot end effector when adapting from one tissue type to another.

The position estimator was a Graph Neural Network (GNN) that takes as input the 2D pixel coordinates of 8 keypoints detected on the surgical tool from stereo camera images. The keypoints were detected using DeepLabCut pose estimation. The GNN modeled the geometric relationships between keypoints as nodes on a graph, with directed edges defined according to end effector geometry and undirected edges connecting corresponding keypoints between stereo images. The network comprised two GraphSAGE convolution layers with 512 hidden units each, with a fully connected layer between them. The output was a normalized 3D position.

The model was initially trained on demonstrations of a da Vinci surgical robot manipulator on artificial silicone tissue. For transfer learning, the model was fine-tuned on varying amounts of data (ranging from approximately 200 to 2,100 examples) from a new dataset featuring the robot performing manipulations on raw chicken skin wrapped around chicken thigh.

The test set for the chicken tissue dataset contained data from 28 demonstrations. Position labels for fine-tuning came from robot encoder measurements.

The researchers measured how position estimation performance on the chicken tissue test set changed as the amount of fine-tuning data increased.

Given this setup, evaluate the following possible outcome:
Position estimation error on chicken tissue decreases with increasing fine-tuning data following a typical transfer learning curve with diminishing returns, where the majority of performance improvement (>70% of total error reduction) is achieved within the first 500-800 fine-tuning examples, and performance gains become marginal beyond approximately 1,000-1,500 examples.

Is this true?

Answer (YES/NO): NO